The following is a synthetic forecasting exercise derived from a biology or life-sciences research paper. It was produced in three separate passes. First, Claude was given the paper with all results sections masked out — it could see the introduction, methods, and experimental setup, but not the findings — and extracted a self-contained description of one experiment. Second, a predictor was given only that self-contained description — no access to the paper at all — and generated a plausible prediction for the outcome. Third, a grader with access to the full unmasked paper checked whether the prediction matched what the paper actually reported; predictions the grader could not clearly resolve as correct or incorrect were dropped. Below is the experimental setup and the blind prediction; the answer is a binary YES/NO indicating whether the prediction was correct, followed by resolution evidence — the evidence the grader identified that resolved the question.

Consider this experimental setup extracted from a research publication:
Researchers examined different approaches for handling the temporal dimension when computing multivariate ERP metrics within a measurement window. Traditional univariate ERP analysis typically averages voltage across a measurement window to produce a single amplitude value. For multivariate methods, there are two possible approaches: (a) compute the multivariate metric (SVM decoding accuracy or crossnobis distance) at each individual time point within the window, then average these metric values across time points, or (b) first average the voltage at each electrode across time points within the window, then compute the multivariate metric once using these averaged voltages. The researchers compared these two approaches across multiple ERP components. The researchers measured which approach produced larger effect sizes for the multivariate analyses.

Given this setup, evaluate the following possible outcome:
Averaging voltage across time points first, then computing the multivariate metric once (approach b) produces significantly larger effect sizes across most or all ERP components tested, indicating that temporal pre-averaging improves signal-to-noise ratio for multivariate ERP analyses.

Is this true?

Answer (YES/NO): NO